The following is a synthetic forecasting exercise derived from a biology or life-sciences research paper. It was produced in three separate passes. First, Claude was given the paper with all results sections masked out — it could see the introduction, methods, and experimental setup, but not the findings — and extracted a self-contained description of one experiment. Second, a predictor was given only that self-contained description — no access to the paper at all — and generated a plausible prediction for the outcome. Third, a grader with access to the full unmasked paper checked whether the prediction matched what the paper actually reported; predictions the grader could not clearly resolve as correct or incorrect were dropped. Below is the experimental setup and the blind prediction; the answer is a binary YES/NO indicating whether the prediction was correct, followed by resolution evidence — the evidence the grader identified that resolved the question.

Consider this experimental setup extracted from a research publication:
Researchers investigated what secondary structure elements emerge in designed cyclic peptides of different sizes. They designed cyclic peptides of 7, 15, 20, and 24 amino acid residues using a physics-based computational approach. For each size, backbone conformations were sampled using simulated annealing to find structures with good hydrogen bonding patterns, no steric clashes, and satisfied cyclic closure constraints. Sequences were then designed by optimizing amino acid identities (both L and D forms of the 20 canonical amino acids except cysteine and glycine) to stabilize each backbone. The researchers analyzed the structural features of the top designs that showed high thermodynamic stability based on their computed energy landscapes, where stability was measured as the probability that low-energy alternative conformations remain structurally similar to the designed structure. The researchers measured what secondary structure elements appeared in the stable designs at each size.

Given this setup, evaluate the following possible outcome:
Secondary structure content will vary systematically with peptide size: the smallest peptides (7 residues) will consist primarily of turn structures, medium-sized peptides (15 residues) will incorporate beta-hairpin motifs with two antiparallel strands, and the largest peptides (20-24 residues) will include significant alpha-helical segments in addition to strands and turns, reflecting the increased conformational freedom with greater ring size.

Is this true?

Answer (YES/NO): NO